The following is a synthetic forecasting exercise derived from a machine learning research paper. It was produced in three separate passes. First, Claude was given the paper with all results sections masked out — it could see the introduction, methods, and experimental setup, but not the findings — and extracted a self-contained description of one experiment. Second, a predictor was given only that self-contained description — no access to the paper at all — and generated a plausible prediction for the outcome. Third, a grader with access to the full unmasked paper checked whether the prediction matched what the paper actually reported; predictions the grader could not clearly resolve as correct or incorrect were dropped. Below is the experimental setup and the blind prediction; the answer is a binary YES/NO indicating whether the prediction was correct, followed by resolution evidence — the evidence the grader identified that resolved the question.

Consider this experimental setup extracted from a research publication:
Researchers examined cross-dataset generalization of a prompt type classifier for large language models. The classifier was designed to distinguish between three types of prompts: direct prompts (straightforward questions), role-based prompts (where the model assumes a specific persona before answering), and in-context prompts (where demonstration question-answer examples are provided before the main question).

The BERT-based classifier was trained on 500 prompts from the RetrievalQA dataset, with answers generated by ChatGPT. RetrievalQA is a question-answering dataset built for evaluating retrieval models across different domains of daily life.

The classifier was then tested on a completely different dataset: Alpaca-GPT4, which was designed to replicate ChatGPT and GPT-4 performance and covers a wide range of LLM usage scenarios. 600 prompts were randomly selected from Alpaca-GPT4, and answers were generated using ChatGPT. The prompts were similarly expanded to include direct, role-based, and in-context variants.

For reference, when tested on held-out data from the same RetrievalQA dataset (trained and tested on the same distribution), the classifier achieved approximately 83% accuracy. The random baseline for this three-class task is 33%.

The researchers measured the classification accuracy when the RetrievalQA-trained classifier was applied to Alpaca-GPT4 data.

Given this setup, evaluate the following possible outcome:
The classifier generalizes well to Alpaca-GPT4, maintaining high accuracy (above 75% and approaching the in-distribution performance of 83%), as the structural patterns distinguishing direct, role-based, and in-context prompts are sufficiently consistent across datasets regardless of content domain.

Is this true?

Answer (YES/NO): YES